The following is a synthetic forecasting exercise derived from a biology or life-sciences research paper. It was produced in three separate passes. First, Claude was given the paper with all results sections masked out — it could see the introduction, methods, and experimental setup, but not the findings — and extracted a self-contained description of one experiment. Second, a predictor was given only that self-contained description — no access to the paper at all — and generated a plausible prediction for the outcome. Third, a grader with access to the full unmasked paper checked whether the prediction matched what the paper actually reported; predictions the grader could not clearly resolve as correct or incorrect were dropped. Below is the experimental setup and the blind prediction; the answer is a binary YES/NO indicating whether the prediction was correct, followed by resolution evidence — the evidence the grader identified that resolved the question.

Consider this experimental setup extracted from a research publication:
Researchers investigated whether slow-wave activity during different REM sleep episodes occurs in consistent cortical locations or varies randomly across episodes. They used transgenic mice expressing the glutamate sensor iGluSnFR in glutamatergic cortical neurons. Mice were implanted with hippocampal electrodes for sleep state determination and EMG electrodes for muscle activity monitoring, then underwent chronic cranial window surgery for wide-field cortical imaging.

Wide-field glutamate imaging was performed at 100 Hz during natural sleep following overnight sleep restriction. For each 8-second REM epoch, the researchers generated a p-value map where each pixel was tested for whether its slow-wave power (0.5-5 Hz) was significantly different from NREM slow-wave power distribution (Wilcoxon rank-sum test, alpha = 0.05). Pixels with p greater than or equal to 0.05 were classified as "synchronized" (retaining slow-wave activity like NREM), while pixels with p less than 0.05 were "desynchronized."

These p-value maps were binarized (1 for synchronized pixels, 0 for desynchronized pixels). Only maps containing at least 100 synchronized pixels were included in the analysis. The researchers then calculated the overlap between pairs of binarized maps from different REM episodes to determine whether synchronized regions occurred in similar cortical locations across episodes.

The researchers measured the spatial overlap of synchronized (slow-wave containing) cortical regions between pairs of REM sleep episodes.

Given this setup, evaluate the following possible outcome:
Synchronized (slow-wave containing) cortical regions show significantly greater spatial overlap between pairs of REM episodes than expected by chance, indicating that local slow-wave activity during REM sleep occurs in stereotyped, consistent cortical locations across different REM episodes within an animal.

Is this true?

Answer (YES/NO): NO